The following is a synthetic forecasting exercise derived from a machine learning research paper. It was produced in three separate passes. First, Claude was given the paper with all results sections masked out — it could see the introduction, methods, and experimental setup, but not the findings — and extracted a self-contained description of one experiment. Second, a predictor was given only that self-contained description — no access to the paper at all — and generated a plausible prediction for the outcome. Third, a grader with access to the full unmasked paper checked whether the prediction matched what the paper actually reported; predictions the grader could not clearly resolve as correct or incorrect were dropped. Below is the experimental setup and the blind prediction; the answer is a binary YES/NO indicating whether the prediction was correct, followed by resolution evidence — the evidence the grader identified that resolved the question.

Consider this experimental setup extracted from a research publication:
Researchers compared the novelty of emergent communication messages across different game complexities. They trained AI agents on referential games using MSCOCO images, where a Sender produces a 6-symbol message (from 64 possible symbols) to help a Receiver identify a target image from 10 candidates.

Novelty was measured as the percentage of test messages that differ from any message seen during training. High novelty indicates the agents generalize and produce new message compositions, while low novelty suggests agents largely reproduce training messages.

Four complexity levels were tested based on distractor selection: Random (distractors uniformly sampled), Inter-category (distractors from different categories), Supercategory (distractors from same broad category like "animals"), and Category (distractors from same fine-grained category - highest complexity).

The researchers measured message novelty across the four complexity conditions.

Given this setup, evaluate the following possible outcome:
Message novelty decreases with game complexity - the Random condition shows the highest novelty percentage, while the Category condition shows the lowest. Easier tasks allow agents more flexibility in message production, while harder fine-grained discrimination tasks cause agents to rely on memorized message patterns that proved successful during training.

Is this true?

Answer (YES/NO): NO